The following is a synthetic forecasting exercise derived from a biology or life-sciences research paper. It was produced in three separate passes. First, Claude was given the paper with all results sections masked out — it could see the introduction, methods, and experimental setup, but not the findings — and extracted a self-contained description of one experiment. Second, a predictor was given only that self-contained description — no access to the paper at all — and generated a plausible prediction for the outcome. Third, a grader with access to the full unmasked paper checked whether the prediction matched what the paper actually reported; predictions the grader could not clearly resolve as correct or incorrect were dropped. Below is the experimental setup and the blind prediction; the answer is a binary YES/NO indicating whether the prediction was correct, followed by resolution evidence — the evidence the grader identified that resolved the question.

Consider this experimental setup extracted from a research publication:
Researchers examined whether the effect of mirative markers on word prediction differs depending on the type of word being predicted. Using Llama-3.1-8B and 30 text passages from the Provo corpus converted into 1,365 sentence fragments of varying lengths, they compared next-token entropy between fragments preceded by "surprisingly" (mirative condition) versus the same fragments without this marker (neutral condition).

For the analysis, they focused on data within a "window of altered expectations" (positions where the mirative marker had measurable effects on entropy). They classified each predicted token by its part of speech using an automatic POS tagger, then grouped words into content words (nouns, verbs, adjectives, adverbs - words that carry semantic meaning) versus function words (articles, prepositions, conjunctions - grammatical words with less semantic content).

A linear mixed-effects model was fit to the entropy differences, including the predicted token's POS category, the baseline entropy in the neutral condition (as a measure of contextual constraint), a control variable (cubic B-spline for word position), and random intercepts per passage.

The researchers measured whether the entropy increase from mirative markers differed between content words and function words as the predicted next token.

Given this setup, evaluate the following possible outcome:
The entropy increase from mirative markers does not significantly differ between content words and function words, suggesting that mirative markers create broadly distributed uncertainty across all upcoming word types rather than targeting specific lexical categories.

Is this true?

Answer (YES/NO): YES